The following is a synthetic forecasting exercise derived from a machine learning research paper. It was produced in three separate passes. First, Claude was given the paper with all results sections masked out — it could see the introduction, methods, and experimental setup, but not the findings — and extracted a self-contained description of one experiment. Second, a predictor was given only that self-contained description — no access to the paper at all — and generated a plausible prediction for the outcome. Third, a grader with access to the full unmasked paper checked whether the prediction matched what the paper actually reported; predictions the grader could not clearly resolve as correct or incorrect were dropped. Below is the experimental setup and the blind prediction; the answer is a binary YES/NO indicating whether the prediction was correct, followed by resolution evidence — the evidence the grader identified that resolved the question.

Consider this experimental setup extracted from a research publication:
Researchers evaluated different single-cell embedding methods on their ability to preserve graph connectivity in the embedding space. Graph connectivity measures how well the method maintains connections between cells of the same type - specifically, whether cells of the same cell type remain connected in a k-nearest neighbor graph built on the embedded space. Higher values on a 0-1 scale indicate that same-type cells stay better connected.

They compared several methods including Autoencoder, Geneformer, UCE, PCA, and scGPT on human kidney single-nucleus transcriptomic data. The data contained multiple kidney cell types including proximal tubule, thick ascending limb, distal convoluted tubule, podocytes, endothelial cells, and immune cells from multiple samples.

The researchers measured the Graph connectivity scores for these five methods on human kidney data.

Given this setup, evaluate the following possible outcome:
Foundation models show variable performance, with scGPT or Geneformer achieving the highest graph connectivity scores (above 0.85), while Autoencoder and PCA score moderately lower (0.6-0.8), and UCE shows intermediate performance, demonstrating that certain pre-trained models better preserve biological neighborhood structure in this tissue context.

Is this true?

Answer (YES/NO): NO